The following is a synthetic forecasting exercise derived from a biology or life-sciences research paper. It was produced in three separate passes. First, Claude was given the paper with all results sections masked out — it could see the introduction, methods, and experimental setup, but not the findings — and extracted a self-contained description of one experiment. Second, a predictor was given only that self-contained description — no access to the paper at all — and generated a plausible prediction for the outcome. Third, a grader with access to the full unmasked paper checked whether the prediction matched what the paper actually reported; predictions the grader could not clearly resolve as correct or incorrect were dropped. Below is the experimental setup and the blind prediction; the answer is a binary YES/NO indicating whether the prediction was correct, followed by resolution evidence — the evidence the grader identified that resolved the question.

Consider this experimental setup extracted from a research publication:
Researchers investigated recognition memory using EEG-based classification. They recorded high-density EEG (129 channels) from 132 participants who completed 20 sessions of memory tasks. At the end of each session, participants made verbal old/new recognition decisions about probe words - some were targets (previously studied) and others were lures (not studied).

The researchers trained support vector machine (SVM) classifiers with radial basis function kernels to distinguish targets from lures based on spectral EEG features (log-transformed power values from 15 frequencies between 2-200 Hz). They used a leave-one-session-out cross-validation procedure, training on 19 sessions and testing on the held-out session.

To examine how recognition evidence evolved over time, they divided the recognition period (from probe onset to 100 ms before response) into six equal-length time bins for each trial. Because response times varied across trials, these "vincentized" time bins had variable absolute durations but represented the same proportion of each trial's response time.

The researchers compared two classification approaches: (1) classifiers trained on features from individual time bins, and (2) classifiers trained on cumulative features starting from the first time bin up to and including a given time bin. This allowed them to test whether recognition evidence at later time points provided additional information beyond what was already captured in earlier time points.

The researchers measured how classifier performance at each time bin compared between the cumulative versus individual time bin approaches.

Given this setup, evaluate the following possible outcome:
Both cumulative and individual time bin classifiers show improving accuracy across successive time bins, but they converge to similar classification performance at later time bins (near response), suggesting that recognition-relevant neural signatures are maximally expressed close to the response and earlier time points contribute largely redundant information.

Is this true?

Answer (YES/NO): NO